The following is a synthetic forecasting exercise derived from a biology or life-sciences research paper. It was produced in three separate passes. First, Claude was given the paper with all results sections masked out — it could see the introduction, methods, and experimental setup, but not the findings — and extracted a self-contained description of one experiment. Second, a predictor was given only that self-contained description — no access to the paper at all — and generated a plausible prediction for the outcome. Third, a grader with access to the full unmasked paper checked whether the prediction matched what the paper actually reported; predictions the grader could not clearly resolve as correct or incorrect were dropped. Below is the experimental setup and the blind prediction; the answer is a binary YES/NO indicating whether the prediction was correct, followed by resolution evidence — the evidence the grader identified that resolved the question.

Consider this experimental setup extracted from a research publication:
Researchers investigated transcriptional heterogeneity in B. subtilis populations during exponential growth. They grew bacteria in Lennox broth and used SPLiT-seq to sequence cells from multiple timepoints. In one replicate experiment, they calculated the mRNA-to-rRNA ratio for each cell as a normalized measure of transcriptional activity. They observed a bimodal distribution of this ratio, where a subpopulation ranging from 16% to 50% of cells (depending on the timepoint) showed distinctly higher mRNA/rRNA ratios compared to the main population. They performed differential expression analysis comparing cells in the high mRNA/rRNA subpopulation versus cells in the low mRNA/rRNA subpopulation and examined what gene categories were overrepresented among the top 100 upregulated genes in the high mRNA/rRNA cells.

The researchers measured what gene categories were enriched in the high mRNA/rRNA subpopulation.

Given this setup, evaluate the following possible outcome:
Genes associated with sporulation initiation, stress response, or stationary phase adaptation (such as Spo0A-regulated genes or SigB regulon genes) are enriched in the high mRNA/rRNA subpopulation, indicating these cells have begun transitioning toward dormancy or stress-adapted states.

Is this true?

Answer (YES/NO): YES